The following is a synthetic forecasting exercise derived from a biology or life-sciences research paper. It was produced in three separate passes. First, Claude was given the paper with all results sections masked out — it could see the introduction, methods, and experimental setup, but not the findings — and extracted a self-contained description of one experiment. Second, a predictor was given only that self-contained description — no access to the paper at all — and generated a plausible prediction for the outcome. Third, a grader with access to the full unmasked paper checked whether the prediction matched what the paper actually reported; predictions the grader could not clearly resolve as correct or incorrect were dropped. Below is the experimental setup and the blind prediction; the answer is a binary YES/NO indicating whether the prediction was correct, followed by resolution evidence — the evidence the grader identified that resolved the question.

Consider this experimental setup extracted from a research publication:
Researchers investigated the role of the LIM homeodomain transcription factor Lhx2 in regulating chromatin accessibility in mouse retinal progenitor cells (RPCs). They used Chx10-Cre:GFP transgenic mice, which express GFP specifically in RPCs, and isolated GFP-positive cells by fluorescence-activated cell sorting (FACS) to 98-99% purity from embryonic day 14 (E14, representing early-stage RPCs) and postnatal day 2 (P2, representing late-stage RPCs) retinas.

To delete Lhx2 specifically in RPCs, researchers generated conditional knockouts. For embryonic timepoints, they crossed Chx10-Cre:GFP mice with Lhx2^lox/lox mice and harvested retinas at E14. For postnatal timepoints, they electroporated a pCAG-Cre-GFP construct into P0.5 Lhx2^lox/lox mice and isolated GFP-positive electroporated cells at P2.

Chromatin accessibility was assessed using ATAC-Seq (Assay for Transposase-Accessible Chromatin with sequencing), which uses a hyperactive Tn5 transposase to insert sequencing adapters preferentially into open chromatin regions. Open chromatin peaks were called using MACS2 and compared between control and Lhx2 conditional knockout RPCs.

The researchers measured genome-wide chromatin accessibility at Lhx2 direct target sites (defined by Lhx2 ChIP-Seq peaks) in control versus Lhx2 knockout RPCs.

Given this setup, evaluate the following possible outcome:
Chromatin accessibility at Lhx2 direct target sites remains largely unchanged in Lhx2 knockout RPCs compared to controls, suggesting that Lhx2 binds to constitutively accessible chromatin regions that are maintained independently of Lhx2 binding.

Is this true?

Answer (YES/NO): NO